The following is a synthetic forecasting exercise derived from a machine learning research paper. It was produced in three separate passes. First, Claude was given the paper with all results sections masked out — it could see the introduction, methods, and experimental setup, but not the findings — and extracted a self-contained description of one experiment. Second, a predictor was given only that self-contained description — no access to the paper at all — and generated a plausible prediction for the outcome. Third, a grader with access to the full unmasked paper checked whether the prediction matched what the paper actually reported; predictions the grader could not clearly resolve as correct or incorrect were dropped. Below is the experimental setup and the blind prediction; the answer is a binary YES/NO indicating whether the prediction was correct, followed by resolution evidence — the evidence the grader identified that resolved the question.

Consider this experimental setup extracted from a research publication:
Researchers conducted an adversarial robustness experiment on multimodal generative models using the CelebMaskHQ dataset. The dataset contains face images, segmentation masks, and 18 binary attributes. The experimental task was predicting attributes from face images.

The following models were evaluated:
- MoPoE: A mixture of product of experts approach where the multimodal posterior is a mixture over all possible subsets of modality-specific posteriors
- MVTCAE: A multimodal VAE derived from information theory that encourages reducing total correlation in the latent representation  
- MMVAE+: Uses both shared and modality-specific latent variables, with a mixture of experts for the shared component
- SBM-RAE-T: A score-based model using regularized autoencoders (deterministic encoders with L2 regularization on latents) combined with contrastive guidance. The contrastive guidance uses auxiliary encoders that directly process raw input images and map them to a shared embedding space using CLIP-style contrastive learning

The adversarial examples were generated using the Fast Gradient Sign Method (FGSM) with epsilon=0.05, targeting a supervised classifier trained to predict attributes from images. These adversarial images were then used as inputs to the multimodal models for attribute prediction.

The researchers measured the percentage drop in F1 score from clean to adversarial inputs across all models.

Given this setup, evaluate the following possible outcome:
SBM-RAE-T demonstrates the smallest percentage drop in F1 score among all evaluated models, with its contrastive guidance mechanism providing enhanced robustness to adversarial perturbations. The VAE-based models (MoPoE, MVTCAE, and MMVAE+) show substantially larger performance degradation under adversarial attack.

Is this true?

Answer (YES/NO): NO